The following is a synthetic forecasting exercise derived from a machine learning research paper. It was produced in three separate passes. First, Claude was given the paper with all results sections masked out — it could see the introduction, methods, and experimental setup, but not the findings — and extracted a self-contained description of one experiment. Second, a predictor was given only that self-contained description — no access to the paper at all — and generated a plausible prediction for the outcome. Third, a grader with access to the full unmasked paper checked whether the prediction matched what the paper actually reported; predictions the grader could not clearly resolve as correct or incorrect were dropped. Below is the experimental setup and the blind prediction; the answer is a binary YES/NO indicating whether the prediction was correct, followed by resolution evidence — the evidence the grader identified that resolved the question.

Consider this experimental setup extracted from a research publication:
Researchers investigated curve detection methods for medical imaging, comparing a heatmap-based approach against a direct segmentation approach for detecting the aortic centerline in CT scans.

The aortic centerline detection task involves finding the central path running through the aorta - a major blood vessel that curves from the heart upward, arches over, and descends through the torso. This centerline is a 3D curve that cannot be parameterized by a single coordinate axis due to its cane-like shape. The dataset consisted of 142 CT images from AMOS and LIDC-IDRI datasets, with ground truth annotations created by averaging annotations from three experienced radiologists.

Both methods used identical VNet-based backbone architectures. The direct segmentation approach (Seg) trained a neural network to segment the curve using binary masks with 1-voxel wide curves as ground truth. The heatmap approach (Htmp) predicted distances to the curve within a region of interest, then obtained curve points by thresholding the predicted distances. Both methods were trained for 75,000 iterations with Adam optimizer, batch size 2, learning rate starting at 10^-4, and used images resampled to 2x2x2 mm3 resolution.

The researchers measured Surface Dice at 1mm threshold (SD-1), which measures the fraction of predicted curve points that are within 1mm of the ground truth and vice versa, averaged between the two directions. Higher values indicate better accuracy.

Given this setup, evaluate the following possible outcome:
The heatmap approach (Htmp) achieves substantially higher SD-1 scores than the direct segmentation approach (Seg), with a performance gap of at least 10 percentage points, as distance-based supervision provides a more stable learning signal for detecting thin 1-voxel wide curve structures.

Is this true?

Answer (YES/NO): NO